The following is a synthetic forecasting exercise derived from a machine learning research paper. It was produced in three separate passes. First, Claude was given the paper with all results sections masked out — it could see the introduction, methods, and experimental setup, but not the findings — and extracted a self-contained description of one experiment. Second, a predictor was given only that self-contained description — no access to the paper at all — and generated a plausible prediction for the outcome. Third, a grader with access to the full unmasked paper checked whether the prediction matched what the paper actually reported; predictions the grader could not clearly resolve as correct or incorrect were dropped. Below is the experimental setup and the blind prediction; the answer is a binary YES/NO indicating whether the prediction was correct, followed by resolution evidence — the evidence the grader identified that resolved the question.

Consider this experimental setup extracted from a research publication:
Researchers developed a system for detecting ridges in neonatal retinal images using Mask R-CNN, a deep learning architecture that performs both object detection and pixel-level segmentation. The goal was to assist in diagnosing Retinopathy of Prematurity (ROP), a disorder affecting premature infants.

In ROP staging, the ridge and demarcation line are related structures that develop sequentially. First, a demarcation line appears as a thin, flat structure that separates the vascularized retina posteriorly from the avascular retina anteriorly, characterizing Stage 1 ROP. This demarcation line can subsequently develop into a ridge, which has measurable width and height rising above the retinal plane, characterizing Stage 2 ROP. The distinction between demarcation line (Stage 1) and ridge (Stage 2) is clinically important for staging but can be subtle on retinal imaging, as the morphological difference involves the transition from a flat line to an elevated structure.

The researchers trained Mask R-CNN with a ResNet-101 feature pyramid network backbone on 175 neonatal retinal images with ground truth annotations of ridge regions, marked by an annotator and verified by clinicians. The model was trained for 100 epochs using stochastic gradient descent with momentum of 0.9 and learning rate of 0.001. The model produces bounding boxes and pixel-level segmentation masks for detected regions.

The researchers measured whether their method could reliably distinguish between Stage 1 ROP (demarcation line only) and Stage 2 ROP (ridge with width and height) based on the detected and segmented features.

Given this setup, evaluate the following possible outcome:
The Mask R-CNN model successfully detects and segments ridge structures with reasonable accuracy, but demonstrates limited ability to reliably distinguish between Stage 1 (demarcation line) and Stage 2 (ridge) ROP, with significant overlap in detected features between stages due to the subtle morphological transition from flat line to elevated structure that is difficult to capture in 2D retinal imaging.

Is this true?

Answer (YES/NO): YES